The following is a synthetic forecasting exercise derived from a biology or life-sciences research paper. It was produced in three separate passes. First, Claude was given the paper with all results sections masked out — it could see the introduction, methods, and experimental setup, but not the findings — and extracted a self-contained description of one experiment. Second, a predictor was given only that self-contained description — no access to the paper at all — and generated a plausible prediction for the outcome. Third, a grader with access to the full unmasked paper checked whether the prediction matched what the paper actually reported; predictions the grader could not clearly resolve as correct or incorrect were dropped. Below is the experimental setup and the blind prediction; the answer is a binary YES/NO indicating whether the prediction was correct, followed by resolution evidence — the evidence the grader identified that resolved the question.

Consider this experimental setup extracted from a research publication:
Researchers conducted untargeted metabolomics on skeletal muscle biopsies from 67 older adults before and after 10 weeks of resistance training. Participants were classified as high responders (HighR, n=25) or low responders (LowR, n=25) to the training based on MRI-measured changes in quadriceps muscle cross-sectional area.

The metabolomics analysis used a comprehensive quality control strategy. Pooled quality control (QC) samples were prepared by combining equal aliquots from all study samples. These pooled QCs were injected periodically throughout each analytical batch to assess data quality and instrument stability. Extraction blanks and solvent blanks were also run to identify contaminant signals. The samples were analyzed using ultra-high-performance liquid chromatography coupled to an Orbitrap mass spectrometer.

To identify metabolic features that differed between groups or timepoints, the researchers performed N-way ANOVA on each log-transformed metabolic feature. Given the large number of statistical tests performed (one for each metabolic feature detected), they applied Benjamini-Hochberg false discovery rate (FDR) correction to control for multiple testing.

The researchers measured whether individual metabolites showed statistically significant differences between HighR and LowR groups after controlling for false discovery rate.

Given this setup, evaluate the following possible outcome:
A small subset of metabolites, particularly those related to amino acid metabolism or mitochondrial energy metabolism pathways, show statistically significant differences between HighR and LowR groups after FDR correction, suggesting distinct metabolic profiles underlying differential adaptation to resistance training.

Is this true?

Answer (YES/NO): YES